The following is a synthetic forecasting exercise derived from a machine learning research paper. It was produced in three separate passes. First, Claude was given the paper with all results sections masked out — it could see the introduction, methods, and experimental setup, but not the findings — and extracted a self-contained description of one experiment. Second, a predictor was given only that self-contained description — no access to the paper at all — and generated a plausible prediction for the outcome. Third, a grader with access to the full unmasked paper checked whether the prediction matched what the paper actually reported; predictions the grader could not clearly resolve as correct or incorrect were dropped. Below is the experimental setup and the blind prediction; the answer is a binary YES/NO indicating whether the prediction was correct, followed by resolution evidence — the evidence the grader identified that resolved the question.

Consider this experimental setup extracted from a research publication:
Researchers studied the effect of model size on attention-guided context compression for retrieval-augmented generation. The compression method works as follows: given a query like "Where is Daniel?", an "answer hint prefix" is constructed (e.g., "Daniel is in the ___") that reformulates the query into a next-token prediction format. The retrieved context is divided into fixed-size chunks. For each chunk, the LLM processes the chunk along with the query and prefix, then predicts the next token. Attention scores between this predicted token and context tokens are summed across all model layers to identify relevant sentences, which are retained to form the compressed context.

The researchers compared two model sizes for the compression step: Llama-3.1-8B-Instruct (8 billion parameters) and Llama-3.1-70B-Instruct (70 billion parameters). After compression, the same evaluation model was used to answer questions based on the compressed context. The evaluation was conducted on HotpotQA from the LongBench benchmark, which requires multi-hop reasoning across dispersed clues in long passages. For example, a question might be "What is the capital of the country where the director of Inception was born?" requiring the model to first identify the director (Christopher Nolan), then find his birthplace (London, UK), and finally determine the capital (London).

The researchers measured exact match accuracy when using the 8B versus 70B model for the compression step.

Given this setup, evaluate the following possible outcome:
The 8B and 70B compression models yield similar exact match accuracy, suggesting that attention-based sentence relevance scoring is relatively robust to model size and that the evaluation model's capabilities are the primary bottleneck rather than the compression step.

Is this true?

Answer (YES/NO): YES